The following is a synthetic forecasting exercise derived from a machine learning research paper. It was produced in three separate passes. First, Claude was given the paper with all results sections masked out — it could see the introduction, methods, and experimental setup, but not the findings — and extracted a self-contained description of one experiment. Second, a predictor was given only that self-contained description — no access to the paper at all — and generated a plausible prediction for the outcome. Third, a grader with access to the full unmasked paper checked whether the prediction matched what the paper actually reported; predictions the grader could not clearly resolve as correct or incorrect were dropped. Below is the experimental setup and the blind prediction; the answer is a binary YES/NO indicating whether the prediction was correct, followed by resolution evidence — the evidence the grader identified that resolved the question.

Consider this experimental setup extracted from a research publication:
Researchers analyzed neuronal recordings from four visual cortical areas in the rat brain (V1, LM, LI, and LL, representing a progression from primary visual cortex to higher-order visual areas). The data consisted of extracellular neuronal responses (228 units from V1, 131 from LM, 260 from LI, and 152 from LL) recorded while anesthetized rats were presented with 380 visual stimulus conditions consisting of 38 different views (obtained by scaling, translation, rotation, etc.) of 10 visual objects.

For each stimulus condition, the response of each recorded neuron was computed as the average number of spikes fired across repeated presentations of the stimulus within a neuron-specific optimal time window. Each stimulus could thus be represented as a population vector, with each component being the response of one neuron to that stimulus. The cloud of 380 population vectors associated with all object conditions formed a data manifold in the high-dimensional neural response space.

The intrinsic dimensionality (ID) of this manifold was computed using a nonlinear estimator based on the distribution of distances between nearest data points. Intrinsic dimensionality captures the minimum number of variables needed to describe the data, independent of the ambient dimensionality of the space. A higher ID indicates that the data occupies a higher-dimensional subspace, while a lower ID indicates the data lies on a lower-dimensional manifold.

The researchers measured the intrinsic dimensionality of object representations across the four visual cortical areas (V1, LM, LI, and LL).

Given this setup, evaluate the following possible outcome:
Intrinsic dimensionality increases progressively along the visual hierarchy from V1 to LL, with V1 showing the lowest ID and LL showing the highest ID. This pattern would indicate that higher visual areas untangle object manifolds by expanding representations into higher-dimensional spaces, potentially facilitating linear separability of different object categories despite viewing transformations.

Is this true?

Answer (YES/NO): NO